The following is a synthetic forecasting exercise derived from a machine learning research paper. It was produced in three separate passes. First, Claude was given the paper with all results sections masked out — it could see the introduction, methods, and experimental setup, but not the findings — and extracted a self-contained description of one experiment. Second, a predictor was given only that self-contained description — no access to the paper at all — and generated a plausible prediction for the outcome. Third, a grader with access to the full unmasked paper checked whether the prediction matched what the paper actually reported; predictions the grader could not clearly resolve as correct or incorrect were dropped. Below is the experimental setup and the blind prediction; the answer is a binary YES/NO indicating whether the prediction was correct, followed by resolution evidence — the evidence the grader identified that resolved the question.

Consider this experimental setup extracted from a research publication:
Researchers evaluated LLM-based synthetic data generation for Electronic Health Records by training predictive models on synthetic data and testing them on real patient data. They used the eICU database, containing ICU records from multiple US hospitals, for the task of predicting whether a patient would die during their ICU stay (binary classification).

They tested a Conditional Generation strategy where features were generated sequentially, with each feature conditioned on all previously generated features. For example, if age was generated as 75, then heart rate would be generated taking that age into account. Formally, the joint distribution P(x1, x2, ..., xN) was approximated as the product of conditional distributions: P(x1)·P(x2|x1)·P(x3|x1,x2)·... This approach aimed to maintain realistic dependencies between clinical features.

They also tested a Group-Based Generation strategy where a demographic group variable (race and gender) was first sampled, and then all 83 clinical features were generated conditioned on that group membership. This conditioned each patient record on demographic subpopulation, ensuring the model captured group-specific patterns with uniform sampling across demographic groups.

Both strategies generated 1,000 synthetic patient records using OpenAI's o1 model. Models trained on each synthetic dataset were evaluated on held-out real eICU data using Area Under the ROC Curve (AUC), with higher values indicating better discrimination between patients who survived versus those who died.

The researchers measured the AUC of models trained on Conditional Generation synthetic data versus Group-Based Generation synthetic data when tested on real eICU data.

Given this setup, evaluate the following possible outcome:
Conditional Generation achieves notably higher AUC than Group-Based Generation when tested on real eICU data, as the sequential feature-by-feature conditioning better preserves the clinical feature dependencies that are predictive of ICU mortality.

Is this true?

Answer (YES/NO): NO